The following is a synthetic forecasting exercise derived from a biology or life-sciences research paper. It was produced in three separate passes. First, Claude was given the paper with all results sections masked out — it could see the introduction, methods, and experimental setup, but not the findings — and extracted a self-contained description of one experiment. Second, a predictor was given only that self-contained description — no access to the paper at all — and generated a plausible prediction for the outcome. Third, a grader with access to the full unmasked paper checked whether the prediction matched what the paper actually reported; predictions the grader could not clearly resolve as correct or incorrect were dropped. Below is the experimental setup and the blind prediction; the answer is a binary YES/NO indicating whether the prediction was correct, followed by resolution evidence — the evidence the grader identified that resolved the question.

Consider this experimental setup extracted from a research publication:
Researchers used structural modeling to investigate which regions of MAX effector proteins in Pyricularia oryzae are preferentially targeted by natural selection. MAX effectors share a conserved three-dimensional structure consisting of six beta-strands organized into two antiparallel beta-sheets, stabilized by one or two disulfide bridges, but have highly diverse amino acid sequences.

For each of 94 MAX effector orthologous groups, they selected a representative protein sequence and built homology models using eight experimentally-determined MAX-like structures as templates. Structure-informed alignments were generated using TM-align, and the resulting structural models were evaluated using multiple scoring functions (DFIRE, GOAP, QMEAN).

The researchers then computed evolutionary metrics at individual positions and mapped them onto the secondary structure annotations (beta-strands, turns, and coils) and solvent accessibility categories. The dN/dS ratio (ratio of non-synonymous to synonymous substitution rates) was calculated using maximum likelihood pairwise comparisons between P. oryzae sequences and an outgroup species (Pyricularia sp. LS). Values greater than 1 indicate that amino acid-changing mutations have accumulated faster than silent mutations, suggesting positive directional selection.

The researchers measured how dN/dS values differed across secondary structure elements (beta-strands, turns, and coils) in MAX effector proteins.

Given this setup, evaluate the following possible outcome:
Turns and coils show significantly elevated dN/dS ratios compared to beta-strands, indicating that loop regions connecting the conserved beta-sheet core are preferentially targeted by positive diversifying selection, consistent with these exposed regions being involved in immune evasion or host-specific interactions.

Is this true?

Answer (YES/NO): NO